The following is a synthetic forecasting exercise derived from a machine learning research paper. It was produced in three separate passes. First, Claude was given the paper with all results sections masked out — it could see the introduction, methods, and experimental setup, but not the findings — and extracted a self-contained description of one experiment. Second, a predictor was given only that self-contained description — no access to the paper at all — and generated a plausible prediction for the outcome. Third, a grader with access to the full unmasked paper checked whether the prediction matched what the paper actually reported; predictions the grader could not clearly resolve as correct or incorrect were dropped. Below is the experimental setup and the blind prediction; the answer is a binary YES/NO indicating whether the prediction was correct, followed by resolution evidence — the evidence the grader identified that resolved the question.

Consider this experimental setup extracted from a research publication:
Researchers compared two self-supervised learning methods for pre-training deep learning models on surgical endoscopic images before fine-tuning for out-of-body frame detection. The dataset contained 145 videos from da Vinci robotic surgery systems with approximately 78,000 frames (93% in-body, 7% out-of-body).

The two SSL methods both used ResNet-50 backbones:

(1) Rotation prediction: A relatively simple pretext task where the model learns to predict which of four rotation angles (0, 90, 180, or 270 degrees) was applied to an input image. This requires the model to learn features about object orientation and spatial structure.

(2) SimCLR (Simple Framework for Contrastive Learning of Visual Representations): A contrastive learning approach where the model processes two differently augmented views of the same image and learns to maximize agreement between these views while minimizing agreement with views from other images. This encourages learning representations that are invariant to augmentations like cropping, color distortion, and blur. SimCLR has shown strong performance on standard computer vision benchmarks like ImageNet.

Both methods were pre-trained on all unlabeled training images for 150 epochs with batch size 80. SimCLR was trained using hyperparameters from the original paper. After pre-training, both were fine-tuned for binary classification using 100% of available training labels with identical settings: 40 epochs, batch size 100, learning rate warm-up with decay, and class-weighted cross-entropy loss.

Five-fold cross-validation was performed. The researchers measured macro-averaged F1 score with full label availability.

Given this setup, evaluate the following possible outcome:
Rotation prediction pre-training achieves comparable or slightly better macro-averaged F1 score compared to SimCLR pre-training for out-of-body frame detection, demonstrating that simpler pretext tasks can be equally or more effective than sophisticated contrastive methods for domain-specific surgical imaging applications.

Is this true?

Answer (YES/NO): NO